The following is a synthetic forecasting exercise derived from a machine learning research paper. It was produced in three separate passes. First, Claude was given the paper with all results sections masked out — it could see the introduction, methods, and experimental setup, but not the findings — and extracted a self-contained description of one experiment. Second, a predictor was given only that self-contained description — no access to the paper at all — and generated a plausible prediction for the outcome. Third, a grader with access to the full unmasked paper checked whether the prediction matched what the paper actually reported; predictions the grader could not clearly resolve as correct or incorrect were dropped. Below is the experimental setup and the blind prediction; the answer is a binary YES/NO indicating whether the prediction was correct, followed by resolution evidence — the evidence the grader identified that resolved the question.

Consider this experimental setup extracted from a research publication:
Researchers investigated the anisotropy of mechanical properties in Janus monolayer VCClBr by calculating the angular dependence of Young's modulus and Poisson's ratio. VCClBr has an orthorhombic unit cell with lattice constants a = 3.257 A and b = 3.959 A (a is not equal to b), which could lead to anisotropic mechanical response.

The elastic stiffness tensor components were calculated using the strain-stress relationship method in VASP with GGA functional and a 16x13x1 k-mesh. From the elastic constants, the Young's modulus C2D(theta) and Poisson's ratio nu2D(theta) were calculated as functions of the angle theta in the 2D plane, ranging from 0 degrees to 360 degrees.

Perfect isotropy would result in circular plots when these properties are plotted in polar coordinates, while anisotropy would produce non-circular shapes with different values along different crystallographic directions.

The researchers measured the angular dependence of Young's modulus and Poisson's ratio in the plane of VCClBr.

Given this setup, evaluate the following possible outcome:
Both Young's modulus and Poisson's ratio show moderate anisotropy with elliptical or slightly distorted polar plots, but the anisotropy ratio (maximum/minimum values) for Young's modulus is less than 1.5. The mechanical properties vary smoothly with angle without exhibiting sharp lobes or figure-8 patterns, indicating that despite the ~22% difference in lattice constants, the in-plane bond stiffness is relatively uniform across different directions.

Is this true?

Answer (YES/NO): NO